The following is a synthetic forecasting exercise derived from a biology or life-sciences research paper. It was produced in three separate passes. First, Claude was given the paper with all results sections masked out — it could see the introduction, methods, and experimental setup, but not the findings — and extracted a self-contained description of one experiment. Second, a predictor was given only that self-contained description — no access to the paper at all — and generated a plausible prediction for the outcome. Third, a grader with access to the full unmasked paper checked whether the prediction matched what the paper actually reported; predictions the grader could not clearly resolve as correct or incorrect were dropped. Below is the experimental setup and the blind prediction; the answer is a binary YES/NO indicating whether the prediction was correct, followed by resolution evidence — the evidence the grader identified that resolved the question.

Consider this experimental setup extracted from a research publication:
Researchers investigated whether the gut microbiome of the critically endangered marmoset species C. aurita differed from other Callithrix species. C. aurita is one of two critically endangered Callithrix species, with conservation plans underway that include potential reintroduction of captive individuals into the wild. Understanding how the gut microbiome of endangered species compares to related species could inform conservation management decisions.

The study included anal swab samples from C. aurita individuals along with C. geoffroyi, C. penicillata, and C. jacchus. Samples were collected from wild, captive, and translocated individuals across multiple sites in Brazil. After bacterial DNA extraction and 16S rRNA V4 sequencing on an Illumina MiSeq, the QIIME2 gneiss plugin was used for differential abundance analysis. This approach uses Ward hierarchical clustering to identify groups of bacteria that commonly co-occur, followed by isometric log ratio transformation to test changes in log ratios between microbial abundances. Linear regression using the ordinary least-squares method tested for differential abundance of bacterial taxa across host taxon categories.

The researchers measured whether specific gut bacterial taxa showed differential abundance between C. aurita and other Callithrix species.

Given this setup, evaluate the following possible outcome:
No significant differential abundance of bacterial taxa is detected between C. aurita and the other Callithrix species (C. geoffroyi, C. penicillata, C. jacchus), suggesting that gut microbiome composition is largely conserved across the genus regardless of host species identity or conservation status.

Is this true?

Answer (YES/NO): YES